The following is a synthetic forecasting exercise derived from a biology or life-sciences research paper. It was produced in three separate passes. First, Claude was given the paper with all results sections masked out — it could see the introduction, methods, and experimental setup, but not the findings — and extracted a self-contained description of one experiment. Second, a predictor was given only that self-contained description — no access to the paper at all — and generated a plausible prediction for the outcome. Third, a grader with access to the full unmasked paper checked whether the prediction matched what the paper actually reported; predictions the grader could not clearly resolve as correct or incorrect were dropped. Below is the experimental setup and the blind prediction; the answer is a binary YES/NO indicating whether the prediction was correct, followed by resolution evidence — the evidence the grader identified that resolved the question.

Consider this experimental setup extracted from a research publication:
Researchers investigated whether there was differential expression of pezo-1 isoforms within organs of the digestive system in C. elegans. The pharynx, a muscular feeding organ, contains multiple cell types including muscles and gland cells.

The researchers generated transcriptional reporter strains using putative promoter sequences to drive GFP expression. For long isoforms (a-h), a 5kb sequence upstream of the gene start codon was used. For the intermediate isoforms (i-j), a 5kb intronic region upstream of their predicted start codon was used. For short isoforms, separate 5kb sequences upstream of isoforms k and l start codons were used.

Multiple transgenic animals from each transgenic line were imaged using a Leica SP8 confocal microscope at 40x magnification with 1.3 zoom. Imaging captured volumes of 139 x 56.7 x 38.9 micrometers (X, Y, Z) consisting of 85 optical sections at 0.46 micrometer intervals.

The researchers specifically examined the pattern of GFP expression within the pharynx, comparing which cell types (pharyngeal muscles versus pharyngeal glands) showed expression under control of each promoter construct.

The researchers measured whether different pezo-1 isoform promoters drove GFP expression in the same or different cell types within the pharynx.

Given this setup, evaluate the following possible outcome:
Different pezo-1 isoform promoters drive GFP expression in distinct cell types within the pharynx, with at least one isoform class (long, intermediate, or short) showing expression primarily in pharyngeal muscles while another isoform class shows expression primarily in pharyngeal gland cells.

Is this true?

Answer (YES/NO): NO